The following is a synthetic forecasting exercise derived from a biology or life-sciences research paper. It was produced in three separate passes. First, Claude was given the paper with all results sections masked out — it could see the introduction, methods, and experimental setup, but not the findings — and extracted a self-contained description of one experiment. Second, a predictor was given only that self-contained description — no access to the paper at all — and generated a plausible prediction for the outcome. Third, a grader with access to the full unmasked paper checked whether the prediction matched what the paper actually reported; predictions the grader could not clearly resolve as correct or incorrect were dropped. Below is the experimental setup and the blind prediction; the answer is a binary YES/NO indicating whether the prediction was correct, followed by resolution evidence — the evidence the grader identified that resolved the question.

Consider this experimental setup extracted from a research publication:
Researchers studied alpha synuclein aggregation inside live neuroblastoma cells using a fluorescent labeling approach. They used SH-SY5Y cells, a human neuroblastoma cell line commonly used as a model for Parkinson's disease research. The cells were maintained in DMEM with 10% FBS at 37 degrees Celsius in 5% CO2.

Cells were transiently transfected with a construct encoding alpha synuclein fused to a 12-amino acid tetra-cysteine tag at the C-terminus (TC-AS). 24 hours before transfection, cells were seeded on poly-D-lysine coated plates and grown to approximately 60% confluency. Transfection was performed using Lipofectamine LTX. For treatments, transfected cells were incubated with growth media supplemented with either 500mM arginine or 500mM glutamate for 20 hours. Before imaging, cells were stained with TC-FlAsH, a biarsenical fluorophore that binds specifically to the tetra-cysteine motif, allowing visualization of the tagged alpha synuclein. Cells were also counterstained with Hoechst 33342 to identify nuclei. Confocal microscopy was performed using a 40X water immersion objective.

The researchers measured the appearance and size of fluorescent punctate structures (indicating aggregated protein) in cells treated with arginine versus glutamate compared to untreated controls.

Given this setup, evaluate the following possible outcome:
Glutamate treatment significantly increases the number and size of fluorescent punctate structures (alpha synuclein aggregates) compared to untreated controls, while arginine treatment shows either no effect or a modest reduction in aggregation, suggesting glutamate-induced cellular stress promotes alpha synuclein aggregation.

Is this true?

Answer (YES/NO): NO